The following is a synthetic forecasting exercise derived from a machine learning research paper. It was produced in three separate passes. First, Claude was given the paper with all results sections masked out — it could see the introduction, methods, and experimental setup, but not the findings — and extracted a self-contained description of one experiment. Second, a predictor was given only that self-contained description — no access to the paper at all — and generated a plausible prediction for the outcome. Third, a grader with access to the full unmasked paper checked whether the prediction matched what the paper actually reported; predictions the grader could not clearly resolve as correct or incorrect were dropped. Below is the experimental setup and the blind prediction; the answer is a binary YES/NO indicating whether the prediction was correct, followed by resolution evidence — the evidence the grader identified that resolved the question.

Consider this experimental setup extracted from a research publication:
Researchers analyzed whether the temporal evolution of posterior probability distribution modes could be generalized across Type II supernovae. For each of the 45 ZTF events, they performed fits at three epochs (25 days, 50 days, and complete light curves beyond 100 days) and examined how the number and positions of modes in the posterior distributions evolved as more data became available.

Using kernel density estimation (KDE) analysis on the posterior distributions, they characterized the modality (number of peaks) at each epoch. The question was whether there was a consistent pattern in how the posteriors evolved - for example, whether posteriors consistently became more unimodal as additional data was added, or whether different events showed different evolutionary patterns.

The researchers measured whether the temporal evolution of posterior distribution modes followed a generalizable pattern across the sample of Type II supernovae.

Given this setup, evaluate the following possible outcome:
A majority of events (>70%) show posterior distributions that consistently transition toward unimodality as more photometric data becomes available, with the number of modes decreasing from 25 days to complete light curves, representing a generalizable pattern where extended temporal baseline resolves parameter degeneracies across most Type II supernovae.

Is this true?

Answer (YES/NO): NO